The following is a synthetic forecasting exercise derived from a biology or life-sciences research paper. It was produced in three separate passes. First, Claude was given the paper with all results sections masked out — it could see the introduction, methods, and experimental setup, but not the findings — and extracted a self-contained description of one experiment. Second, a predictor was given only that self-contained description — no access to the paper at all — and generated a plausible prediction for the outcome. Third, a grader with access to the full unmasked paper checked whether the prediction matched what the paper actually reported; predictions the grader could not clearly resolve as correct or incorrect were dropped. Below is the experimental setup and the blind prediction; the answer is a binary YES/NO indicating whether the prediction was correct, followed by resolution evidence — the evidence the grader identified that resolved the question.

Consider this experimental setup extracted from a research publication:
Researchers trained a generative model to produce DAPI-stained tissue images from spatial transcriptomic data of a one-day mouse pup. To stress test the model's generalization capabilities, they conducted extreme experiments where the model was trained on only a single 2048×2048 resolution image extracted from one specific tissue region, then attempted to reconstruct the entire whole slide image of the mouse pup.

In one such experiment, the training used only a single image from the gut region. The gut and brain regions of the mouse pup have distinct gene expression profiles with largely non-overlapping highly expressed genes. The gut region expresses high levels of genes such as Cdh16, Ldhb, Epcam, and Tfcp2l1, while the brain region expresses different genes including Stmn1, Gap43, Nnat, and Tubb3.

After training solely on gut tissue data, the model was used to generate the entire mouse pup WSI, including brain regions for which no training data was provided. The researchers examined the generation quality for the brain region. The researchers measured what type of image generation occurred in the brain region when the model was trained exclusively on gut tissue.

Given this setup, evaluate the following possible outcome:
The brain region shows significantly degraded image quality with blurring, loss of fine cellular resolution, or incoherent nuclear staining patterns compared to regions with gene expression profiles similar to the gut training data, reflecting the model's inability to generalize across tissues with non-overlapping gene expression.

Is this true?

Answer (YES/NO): NO